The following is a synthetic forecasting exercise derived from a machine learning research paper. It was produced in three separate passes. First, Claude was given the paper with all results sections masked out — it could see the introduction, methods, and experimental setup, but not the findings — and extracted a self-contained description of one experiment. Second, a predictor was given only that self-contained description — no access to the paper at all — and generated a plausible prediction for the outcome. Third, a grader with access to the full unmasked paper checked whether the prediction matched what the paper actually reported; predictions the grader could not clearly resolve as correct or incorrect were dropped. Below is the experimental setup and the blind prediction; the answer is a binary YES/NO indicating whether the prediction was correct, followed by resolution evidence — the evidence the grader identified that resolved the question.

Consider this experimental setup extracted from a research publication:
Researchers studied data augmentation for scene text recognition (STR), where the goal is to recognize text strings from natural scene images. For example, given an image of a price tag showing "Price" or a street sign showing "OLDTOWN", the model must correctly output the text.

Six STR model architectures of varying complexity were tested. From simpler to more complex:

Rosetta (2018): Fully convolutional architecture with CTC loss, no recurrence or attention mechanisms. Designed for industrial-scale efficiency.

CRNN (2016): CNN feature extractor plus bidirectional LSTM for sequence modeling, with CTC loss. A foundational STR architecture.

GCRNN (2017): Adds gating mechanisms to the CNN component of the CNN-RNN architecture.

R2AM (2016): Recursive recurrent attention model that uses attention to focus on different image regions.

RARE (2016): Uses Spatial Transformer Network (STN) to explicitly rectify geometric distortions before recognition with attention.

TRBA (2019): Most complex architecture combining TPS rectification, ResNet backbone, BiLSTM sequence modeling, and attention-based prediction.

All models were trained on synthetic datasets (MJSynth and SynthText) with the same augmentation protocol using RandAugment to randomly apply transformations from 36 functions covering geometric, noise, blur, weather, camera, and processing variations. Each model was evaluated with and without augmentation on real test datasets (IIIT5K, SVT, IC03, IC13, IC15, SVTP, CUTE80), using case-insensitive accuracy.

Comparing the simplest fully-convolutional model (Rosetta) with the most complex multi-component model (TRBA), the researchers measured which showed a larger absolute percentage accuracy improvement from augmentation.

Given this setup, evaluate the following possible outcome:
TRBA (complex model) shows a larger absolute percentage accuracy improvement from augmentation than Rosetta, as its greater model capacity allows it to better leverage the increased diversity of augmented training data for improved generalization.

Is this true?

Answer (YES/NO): NO